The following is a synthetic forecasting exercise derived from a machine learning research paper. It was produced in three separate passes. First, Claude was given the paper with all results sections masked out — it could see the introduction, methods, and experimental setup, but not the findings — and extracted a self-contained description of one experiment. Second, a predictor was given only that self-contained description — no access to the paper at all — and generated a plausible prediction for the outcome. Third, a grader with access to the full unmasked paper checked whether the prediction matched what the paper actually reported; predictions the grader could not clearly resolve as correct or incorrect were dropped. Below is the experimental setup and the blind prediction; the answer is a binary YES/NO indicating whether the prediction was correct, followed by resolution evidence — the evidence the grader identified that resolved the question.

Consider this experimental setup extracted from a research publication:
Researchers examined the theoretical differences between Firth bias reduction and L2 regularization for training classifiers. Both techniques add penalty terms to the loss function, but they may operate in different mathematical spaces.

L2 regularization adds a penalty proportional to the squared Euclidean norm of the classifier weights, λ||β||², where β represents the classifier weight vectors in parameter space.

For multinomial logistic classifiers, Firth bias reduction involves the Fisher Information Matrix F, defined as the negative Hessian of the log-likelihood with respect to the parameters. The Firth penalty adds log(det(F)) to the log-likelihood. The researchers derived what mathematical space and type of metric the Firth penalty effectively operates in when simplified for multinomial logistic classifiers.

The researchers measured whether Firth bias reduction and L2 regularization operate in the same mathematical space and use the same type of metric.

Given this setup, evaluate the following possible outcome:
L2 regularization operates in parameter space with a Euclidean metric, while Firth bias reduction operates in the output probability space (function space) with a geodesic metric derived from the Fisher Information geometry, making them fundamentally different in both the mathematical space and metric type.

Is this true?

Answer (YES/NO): YES